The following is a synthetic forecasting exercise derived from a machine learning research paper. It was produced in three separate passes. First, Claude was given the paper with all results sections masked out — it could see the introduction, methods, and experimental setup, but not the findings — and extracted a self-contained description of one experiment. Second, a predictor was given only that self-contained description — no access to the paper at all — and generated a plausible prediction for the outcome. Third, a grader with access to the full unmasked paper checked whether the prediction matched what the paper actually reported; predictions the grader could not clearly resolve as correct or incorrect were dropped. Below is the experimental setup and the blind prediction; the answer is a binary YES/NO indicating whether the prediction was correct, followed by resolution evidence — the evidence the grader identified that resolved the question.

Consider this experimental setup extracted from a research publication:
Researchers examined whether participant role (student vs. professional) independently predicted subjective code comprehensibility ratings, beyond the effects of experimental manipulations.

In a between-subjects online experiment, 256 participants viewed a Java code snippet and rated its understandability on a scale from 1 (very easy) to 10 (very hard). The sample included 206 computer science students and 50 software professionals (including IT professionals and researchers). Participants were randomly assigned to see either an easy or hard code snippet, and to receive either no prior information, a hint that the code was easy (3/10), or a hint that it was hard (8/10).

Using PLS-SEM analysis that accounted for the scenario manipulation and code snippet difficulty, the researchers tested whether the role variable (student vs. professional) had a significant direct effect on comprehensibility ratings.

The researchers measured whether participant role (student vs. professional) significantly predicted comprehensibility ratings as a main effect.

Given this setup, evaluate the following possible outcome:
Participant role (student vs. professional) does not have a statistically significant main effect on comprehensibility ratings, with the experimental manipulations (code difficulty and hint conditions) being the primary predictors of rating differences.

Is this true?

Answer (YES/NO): YES